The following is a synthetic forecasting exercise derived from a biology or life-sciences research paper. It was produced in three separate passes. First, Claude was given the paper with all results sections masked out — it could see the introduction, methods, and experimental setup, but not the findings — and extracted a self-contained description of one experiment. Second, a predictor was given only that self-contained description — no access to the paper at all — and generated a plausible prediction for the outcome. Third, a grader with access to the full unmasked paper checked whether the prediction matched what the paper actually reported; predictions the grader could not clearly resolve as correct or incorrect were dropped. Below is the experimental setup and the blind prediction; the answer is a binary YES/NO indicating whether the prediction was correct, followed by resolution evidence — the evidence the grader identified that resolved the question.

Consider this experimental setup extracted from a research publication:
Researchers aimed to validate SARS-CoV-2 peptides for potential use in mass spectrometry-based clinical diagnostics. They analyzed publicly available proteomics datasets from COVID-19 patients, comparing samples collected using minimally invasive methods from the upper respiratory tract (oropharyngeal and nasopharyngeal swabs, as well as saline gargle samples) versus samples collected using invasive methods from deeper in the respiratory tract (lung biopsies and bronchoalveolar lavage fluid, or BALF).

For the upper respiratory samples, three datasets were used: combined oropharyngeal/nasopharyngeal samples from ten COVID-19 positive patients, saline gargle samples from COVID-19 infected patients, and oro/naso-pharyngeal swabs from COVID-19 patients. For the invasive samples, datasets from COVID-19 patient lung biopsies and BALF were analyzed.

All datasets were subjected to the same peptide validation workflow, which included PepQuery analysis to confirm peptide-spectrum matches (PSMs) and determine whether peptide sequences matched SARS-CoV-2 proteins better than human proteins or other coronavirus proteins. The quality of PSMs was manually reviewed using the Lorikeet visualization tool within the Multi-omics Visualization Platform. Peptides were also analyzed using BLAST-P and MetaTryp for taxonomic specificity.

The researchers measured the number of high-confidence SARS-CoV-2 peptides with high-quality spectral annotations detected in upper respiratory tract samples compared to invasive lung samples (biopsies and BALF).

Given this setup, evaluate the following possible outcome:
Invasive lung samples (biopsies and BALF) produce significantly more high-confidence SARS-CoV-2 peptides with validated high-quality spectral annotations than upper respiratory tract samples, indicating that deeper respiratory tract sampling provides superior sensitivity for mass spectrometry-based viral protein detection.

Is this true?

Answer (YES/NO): NO